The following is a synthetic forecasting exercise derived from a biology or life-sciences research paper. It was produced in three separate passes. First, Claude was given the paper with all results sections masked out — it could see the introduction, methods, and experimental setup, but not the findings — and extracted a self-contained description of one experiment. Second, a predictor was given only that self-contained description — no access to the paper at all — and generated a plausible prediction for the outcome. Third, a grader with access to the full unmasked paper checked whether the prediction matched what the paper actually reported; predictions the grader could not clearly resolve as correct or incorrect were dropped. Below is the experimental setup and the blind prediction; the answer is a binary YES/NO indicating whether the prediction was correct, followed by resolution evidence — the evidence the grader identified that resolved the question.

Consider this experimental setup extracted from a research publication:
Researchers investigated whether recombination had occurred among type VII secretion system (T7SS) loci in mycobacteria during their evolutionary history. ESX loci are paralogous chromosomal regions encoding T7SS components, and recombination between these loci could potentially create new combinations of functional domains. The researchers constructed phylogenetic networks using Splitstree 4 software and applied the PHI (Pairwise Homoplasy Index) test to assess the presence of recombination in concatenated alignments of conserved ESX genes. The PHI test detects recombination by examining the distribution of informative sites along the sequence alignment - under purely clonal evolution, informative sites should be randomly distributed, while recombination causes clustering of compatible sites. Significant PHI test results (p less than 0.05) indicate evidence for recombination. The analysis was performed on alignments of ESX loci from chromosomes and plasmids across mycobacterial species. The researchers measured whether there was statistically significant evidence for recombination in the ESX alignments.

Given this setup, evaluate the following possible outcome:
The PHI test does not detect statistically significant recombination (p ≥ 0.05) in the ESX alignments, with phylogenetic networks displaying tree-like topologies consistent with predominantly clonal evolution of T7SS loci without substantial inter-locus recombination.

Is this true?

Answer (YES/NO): NO